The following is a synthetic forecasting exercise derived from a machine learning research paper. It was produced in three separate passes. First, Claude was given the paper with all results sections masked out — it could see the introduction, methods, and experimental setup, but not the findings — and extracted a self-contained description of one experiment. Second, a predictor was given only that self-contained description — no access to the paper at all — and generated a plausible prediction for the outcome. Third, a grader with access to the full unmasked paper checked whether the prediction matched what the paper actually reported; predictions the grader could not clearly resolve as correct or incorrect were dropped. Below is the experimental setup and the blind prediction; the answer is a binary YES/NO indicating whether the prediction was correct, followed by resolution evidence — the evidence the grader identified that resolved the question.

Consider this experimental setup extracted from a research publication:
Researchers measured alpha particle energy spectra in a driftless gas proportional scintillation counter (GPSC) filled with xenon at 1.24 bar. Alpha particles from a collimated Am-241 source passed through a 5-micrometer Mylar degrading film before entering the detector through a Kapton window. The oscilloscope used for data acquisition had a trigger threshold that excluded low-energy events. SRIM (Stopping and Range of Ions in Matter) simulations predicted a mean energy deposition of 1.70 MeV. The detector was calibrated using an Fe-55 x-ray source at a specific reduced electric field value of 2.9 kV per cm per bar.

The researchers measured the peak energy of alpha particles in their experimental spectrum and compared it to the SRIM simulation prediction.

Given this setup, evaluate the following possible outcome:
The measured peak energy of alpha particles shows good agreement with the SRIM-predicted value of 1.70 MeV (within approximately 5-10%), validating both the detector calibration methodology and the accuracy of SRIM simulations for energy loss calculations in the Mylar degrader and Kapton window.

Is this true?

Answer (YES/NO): NO